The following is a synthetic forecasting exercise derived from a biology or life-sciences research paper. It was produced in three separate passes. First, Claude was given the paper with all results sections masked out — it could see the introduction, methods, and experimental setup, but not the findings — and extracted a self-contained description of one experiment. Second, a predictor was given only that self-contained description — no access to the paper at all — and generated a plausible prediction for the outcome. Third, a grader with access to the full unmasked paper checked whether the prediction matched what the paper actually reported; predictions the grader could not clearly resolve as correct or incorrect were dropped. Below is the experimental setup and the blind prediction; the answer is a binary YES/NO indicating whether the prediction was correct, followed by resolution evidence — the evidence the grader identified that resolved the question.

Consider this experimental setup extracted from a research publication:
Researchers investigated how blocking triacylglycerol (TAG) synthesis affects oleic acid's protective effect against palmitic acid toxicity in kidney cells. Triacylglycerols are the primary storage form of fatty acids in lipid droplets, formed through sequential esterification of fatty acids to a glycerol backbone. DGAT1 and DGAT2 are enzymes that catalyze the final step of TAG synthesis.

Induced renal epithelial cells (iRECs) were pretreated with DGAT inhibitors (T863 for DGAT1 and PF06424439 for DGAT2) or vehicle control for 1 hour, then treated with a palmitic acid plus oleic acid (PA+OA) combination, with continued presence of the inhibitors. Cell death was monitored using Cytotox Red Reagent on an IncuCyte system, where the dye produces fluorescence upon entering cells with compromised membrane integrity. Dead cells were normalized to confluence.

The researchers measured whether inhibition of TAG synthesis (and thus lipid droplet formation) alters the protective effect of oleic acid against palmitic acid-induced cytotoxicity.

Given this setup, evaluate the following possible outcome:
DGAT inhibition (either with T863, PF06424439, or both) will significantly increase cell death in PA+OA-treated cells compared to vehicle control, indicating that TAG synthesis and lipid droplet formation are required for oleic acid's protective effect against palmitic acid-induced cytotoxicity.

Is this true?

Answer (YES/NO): NO